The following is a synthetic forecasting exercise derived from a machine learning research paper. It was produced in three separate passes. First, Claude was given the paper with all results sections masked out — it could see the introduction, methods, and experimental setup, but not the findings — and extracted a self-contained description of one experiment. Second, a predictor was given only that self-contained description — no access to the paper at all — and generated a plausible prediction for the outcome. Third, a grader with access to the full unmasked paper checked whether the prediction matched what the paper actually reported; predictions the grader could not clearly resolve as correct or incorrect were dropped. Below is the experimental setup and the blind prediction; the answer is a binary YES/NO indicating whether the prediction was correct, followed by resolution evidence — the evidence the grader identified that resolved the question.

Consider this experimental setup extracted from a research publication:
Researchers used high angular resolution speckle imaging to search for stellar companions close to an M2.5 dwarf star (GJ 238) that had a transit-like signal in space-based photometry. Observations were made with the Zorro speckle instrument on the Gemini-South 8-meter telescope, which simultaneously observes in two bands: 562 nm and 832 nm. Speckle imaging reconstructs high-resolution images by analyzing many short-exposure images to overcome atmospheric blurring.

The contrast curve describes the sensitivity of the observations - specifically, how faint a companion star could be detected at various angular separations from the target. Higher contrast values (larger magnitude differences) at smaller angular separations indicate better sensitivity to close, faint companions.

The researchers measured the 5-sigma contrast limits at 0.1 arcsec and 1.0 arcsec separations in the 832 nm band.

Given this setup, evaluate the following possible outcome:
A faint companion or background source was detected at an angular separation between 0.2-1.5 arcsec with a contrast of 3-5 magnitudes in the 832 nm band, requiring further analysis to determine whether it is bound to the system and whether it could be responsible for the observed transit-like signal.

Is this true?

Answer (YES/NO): NO